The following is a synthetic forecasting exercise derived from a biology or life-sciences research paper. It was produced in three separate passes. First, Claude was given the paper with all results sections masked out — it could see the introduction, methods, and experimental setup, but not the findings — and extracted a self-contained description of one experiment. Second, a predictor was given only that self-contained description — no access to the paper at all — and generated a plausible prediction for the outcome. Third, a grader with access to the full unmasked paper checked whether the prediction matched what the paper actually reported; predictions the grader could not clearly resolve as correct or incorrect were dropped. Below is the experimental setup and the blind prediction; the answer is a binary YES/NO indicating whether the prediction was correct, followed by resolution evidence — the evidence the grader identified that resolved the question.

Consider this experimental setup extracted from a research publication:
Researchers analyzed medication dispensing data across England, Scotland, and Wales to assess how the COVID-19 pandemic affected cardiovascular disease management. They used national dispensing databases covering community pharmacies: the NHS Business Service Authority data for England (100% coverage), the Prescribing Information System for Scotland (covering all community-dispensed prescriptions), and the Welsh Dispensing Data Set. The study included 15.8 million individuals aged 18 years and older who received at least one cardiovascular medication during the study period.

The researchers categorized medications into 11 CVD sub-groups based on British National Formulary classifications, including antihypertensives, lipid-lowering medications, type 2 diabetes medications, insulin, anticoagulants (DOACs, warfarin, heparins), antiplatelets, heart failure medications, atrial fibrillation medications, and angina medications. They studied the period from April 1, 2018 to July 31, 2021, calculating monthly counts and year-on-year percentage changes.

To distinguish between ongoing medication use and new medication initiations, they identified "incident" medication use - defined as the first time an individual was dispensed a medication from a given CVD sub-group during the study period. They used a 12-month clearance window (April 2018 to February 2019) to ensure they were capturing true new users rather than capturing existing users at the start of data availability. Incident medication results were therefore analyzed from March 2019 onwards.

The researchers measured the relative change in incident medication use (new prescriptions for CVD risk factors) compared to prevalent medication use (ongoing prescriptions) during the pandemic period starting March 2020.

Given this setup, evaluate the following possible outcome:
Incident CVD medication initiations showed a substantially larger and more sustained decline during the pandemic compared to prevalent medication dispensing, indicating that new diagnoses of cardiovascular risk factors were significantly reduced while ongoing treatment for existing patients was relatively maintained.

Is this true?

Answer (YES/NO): YES